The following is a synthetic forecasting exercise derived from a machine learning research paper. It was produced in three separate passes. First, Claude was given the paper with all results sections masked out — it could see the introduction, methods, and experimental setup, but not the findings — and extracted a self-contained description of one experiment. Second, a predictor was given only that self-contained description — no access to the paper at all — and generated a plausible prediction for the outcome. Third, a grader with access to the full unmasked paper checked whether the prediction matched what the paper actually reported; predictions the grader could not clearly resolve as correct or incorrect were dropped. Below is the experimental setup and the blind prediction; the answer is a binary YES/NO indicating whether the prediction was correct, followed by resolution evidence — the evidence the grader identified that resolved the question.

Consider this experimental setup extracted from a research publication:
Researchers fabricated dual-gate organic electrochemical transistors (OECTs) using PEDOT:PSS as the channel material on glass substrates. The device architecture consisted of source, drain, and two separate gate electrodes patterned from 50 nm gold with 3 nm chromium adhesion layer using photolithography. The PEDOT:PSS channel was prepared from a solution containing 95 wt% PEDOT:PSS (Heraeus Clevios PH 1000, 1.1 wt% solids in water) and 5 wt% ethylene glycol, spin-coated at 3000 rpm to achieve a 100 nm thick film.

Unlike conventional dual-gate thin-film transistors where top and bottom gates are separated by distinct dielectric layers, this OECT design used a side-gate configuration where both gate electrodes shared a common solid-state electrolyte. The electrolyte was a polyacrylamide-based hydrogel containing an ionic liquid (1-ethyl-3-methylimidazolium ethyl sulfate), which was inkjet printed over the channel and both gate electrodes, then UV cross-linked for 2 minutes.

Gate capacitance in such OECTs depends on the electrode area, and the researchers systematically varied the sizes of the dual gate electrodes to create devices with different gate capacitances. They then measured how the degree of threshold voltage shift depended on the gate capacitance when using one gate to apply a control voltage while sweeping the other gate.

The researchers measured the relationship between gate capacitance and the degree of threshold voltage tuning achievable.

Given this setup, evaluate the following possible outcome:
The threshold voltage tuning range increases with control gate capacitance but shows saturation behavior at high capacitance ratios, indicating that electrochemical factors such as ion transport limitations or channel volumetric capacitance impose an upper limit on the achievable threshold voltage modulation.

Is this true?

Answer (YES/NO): NO